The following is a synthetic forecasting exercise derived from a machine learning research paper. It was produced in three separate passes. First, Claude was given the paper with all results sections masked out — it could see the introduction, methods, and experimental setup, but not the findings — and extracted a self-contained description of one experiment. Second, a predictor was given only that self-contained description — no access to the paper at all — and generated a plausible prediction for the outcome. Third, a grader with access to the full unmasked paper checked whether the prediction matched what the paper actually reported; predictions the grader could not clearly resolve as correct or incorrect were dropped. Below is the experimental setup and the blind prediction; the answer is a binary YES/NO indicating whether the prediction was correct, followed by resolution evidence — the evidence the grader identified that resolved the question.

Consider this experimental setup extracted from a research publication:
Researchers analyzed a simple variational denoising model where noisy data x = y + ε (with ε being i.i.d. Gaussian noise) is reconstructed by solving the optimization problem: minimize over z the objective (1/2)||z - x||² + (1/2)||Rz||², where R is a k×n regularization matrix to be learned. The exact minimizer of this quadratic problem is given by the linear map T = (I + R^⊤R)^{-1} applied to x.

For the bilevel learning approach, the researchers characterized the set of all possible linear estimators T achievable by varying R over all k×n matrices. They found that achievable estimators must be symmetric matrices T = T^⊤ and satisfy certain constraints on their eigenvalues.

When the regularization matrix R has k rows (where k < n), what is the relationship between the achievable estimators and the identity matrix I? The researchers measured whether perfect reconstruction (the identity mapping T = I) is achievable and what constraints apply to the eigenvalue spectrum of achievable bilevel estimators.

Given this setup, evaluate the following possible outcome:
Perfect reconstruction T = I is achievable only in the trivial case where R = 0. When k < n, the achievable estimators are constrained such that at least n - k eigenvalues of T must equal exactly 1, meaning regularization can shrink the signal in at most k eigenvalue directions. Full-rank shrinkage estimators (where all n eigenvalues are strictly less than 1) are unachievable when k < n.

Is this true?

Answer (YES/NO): YES